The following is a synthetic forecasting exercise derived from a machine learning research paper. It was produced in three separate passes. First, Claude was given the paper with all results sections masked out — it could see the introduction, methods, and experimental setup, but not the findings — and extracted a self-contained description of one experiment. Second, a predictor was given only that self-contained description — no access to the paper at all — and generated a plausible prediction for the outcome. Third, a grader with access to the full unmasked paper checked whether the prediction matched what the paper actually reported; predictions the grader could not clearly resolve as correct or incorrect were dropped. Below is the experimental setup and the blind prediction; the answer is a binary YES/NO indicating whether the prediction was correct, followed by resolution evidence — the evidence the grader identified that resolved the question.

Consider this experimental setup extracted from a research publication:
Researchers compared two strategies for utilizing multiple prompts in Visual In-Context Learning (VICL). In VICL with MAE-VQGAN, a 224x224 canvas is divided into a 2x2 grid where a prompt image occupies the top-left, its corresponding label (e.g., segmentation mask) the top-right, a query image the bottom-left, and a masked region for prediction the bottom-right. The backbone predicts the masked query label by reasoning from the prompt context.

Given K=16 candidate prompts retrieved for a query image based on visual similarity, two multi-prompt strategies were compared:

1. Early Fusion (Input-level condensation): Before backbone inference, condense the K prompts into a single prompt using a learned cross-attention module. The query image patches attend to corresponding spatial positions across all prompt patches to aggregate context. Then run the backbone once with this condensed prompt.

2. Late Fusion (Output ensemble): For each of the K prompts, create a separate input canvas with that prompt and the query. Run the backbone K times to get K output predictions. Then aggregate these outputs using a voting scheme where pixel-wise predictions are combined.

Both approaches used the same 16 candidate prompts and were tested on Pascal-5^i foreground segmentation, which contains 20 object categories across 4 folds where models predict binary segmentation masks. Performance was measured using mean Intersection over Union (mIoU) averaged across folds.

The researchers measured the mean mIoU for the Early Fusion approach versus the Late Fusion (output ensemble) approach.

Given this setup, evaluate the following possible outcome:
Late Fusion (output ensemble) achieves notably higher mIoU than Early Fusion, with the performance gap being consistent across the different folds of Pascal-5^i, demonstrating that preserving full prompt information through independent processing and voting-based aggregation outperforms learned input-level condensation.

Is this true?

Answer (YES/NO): NO